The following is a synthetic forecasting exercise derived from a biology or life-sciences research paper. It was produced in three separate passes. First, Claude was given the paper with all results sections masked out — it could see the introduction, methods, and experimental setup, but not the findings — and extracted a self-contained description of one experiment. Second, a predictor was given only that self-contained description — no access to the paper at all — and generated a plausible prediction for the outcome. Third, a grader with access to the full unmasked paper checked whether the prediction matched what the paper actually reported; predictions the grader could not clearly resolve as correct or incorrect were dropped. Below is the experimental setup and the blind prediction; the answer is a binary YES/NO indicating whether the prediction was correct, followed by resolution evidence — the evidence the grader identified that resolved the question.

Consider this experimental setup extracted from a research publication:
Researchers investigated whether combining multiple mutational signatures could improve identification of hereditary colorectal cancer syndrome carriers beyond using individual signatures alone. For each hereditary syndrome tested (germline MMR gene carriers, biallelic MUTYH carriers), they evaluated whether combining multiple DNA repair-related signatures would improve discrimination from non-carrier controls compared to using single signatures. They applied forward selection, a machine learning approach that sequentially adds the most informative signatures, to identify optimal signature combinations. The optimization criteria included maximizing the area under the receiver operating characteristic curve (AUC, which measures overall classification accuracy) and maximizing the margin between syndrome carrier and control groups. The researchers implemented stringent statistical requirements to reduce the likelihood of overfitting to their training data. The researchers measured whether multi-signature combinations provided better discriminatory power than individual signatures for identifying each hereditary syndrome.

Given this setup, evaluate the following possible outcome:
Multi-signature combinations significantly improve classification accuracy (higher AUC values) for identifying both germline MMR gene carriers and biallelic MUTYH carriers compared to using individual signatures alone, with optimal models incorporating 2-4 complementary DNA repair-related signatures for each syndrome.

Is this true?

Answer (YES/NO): YES